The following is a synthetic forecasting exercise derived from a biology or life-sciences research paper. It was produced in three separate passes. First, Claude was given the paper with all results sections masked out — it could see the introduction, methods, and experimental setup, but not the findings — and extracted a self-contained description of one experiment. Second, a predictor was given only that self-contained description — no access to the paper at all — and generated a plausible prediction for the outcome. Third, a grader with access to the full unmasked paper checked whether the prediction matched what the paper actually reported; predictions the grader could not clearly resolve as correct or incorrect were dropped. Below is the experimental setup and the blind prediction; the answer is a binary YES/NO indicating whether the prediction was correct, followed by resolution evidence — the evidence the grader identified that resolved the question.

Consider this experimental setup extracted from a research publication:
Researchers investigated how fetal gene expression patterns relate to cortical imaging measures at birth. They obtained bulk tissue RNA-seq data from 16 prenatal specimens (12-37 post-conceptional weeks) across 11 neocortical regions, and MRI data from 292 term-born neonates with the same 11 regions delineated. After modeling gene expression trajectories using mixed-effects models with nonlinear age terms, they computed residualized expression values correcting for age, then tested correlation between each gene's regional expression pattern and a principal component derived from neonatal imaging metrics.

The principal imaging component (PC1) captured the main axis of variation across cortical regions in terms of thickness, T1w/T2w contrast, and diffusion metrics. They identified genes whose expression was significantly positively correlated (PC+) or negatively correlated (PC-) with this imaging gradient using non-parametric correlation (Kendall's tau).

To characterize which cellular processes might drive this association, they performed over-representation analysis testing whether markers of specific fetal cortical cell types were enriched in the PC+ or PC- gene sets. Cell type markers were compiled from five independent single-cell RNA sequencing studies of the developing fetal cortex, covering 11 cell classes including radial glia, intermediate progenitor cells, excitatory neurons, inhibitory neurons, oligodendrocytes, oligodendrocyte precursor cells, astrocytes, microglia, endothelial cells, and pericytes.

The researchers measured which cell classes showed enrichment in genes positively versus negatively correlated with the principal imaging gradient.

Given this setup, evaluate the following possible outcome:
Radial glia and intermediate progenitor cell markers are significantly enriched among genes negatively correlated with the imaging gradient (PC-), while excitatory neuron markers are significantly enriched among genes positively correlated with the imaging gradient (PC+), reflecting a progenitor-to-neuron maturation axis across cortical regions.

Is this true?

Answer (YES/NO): NO